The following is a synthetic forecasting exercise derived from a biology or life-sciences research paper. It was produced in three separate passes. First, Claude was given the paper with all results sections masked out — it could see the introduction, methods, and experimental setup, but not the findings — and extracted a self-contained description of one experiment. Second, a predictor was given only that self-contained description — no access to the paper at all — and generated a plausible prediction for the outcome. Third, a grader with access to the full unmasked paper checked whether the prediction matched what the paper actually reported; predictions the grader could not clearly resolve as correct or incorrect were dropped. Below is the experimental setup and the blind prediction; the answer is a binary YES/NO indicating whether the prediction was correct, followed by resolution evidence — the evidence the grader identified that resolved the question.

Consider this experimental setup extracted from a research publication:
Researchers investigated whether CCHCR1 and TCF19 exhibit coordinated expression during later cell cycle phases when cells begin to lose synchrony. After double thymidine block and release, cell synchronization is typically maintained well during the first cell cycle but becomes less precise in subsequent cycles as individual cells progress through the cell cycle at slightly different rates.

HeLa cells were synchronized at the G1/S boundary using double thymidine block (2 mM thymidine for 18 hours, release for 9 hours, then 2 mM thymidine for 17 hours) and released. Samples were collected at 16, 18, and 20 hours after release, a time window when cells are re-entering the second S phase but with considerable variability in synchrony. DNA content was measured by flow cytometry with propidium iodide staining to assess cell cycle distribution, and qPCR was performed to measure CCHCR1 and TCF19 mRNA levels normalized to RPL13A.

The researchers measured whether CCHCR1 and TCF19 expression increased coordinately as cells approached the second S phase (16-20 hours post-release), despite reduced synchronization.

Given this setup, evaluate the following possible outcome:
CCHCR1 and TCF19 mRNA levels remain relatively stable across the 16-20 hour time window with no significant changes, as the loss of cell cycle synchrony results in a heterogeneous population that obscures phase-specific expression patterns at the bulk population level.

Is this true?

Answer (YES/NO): NO